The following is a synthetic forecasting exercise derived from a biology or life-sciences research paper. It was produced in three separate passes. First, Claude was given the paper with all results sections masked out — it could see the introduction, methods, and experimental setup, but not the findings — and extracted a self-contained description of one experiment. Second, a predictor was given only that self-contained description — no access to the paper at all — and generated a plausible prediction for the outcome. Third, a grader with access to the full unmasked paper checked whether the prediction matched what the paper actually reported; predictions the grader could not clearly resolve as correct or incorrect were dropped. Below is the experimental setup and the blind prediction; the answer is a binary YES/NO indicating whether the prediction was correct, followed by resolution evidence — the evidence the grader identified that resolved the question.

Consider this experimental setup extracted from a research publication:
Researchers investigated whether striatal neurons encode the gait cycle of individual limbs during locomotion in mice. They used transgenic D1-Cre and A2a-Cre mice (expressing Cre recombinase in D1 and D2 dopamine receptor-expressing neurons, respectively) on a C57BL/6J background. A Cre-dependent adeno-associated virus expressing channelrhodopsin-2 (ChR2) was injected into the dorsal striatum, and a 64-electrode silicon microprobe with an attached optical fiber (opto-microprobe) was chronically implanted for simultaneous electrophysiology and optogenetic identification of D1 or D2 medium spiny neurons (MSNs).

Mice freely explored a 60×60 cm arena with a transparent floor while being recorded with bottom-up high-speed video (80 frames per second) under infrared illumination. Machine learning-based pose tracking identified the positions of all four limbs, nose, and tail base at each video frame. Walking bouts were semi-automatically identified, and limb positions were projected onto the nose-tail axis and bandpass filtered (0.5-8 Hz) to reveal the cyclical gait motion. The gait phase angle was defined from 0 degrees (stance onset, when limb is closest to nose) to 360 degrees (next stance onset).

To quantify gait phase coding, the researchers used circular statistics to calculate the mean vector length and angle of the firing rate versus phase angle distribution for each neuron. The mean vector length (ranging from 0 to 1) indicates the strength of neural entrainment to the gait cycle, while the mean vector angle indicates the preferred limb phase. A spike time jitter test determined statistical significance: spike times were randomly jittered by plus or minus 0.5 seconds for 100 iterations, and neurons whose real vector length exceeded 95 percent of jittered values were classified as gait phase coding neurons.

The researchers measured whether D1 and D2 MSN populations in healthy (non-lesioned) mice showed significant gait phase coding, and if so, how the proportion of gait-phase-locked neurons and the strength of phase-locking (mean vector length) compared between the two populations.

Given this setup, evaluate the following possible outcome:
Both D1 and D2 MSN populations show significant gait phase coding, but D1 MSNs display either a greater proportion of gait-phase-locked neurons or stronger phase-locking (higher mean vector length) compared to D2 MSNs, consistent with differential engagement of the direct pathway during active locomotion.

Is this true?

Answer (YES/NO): NO